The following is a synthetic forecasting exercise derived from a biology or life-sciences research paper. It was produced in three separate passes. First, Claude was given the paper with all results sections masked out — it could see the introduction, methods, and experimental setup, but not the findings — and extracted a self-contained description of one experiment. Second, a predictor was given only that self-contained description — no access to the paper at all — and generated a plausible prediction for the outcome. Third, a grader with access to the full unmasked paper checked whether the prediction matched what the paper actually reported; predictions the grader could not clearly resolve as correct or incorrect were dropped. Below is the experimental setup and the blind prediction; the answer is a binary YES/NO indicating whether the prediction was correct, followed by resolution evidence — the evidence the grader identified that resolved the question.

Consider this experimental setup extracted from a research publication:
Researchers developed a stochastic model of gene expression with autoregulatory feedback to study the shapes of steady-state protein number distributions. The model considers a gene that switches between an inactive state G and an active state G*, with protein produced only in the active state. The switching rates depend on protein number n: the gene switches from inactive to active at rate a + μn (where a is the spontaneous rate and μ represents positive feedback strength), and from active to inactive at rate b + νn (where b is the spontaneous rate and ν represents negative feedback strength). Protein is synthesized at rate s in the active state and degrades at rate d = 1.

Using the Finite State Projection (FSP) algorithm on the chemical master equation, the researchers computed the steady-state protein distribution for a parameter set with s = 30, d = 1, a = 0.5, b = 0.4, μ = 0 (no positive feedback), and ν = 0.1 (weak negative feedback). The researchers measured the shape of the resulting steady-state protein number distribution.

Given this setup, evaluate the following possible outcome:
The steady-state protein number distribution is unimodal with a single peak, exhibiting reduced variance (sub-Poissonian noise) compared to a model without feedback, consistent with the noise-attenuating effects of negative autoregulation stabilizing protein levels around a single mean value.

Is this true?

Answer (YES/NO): NO